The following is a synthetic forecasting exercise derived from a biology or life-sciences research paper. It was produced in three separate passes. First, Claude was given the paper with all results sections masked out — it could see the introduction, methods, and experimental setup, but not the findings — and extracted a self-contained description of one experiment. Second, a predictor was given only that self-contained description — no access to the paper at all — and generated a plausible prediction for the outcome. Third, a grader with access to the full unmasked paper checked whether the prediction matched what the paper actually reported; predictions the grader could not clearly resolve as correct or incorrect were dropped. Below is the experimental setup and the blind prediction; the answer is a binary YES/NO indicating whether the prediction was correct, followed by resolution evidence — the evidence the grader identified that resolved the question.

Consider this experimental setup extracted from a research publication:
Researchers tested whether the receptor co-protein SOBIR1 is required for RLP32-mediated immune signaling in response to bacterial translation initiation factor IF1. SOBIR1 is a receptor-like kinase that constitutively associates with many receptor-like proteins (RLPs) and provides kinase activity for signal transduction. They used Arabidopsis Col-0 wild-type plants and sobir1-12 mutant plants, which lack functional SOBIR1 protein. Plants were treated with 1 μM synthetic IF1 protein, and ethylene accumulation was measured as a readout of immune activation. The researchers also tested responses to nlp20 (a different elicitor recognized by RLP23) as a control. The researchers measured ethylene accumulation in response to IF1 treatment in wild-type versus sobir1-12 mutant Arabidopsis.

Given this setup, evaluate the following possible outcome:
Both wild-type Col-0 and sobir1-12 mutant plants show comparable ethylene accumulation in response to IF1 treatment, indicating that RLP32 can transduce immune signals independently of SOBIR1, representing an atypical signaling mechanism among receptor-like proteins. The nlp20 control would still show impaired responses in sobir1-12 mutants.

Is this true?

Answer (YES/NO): NO